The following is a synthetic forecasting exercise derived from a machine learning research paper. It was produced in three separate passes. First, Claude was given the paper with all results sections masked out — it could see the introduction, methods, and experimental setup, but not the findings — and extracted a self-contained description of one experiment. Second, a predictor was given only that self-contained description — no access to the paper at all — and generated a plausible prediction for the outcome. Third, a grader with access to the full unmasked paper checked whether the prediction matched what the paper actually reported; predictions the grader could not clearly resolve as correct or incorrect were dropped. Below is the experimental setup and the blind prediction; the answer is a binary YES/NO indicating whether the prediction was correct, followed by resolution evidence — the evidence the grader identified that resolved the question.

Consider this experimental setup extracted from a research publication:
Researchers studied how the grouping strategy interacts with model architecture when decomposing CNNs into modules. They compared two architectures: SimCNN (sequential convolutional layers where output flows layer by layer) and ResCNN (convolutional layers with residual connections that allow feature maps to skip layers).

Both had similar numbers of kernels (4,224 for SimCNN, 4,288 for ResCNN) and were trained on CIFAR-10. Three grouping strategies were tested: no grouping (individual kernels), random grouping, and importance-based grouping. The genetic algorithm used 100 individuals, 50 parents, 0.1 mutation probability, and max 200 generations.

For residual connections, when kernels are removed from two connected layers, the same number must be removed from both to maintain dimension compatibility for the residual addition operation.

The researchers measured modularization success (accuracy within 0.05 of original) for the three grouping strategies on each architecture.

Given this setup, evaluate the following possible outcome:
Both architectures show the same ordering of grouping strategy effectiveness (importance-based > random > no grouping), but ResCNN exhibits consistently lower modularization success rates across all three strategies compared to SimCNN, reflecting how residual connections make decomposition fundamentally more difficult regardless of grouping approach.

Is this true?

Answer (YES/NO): NO